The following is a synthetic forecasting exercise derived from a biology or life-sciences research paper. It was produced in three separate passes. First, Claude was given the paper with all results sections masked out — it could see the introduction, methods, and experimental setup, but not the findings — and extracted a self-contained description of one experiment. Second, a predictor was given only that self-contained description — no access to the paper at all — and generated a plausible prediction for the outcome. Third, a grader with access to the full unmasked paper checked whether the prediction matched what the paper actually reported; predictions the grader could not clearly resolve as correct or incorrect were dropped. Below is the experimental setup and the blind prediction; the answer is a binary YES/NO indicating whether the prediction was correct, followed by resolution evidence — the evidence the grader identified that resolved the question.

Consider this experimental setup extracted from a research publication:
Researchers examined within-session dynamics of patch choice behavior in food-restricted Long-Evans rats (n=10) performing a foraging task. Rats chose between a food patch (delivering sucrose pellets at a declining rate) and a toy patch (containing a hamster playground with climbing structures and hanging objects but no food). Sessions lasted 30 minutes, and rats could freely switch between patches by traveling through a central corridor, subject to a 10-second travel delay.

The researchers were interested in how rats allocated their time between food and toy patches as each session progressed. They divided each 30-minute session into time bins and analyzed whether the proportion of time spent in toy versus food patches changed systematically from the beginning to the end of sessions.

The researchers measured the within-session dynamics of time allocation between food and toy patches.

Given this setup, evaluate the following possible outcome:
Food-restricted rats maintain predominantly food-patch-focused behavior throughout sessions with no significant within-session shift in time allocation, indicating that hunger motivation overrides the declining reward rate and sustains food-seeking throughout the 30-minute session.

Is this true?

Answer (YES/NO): NO